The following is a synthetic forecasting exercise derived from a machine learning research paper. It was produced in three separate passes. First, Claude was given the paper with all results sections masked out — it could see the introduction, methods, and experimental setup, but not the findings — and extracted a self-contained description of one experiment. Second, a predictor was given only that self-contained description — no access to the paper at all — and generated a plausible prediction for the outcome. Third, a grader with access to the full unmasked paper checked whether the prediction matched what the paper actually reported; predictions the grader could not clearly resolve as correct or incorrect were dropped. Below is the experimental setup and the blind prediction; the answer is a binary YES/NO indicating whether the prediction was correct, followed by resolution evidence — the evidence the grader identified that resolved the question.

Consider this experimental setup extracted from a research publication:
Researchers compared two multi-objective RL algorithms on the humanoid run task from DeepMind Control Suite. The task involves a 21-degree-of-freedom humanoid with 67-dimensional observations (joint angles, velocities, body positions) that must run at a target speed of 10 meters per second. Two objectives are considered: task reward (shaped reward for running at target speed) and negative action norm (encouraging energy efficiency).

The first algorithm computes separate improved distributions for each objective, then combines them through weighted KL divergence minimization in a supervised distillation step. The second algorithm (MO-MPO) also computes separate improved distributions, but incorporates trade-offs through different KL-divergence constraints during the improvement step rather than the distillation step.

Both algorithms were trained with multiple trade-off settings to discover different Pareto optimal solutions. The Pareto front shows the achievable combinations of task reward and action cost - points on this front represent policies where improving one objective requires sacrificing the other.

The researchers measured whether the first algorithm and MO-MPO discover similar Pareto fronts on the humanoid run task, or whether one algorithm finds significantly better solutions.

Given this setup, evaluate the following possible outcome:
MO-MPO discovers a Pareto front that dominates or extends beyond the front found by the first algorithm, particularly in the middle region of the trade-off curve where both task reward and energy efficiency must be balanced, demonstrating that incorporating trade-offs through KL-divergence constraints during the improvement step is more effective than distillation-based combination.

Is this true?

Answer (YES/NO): NO